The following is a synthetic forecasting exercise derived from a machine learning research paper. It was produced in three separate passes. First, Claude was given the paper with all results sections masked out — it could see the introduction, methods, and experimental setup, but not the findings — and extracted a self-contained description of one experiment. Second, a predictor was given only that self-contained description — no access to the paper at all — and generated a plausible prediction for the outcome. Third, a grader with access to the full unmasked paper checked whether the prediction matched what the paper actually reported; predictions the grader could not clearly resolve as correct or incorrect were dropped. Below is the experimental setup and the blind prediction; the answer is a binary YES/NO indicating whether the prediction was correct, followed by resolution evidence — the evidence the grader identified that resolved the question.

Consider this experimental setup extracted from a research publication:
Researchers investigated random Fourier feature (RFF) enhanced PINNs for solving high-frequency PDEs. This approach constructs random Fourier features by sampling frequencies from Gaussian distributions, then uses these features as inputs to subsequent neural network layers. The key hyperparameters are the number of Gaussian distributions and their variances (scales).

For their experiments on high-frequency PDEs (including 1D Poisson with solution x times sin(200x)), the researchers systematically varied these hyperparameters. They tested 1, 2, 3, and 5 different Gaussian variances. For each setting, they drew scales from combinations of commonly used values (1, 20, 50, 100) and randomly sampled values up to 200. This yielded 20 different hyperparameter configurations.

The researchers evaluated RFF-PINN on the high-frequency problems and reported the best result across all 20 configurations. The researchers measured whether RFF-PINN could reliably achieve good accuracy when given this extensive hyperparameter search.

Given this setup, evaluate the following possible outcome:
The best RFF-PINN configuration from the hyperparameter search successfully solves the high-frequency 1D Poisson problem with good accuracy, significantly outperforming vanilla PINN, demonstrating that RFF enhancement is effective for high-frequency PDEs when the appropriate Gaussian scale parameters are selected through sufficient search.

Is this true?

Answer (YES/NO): NO